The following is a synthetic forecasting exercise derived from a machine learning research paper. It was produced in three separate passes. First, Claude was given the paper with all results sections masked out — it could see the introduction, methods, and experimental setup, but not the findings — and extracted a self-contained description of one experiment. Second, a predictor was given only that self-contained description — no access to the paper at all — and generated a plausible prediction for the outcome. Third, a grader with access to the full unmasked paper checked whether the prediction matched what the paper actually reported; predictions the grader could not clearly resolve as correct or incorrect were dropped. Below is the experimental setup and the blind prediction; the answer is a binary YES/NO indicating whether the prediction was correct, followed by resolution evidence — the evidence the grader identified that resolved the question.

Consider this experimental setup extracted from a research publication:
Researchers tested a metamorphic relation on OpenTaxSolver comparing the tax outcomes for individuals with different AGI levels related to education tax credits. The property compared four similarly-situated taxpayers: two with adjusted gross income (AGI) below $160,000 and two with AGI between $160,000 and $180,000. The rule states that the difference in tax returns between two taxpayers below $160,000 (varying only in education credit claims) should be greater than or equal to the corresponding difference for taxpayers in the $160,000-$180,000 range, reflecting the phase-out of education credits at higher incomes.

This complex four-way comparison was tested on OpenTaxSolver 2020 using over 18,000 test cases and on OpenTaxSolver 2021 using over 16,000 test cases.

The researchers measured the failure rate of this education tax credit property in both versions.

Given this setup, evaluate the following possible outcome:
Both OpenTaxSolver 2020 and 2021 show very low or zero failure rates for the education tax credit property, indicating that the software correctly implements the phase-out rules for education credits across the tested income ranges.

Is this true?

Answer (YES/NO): YES